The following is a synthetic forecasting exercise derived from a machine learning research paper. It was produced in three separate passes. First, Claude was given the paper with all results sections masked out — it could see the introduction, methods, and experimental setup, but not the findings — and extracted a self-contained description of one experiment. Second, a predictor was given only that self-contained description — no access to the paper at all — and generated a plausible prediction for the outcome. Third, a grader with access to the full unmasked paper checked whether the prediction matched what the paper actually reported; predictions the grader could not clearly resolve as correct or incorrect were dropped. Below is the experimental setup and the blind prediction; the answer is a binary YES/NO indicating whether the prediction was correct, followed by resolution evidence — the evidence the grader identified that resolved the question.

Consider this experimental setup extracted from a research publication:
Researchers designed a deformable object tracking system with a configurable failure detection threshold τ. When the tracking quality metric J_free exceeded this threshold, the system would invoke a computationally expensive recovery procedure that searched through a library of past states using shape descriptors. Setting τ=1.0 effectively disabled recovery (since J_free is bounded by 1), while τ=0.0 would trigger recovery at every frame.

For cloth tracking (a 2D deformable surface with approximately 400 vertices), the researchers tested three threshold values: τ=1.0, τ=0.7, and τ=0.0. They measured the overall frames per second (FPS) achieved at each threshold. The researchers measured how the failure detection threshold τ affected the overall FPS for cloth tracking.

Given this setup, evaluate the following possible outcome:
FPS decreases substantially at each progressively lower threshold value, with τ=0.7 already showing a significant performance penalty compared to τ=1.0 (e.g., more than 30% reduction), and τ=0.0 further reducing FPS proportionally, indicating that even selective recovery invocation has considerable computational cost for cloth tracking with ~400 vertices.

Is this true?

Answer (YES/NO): NO